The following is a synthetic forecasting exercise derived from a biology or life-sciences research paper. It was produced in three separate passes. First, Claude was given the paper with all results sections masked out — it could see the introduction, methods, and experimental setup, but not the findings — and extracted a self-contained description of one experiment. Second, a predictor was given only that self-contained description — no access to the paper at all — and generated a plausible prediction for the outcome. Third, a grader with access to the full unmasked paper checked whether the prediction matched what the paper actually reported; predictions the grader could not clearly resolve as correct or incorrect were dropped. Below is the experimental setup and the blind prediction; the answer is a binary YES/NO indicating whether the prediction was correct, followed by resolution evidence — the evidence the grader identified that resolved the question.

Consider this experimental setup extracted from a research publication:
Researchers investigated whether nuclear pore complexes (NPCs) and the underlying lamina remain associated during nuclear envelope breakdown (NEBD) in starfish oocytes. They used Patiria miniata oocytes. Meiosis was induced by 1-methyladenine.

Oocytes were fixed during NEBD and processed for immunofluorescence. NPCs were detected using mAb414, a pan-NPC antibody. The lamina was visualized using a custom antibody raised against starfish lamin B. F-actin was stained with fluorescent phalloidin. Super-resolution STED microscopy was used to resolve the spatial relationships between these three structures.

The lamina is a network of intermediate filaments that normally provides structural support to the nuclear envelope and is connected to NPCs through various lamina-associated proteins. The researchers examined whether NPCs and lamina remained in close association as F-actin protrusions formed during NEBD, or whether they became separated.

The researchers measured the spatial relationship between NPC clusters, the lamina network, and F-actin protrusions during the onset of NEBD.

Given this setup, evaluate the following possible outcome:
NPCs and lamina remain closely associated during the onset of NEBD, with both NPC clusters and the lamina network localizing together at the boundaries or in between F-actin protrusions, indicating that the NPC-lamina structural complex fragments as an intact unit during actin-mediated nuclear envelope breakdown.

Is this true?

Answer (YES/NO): NO